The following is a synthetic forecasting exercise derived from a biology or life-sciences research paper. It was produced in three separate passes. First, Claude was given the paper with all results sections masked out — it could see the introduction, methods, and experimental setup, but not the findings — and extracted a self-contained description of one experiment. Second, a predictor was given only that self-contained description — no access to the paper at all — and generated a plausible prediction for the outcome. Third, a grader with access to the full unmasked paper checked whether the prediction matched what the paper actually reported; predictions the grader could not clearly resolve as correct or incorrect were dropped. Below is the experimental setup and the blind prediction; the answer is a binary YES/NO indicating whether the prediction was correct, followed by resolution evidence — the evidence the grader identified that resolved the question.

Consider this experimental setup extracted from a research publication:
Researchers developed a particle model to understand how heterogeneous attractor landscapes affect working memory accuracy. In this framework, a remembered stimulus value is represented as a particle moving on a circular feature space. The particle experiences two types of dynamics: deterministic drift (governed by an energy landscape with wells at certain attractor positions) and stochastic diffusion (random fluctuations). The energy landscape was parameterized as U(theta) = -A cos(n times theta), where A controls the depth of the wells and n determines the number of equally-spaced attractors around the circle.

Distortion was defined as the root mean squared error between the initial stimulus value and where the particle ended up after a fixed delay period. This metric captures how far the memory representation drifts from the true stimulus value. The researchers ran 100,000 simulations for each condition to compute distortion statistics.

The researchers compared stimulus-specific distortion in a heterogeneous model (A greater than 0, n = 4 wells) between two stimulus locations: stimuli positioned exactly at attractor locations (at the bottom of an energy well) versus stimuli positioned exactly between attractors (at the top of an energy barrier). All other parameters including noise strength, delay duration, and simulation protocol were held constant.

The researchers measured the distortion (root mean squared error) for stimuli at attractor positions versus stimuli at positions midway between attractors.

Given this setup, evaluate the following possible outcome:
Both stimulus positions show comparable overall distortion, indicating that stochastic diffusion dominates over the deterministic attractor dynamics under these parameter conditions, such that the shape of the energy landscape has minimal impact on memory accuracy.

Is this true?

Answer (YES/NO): NO